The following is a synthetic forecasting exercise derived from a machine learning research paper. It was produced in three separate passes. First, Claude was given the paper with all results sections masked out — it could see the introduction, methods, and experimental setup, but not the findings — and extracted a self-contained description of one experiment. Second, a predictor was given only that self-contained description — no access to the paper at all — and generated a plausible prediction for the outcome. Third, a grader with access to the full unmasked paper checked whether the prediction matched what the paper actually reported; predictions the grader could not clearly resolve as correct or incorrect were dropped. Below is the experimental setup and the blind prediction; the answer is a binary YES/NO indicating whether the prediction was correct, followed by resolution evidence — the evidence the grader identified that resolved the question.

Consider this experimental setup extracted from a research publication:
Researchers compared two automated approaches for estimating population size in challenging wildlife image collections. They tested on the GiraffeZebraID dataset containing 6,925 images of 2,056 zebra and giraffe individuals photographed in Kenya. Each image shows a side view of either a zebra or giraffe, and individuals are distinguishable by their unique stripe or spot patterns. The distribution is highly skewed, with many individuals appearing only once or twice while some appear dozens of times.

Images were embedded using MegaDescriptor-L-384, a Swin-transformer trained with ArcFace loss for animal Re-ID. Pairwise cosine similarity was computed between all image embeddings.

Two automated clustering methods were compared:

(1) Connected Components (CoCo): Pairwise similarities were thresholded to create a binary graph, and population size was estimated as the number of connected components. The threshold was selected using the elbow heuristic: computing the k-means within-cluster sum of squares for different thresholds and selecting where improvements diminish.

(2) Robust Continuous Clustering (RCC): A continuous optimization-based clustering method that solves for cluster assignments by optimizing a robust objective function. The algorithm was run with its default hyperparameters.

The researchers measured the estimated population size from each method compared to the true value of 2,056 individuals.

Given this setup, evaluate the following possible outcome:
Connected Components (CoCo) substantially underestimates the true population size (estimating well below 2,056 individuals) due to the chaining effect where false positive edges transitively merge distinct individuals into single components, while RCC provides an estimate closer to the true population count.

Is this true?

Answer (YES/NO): NO